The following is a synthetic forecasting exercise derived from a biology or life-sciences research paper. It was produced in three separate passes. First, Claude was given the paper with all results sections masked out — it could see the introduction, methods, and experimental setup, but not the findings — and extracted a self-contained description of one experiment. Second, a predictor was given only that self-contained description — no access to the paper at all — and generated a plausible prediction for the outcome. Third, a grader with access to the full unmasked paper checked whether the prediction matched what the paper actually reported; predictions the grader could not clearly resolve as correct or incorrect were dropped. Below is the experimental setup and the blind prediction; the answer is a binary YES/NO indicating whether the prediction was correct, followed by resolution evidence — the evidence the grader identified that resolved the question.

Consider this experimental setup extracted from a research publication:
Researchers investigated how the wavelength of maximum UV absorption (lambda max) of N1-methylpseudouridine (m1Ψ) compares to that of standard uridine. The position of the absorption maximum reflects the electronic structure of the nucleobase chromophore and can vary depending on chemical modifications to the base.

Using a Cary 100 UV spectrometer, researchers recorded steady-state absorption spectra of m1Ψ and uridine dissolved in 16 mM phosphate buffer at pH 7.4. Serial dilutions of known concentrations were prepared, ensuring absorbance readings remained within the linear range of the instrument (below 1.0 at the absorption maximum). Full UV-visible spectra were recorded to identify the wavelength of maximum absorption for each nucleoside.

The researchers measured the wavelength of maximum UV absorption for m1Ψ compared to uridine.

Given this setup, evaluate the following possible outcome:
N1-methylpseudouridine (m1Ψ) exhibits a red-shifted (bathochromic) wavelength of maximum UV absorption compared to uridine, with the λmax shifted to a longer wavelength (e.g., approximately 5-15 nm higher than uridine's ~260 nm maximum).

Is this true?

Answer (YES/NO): YES